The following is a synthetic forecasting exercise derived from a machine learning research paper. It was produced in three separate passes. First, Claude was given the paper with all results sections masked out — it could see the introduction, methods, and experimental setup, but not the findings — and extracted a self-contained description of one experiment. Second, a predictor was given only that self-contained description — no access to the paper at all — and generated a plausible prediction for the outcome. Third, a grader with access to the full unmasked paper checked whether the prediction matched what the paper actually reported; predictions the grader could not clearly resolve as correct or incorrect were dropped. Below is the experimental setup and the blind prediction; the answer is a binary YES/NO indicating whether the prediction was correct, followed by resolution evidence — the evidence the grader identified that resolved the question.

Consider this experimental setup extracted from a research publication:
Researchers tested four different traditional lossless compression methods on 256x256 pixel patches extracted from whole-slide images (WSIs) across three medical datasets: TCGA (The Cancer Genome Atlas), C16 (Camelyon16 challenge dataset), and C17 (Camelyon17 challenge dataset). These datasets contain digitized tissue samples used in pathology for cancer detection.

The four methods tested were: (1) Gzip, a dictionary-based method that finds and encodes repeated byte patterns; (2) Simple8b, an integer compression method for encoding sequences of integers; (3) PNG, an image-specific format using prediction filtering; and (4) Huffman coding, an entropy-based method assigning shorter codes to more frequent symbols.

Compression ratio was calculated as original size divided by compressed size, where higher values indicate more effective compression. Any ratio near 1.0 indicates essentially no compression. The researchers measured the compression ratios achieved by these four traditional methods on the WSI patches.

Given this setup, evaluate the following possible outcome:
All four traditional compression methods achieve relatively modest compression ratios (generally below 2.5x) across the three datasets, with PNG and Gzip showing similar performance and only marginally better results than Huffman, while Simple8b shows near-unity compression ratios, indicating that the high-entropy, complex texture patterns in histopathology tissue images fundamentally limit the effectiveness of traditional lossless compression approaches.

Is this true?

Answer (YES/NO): NO